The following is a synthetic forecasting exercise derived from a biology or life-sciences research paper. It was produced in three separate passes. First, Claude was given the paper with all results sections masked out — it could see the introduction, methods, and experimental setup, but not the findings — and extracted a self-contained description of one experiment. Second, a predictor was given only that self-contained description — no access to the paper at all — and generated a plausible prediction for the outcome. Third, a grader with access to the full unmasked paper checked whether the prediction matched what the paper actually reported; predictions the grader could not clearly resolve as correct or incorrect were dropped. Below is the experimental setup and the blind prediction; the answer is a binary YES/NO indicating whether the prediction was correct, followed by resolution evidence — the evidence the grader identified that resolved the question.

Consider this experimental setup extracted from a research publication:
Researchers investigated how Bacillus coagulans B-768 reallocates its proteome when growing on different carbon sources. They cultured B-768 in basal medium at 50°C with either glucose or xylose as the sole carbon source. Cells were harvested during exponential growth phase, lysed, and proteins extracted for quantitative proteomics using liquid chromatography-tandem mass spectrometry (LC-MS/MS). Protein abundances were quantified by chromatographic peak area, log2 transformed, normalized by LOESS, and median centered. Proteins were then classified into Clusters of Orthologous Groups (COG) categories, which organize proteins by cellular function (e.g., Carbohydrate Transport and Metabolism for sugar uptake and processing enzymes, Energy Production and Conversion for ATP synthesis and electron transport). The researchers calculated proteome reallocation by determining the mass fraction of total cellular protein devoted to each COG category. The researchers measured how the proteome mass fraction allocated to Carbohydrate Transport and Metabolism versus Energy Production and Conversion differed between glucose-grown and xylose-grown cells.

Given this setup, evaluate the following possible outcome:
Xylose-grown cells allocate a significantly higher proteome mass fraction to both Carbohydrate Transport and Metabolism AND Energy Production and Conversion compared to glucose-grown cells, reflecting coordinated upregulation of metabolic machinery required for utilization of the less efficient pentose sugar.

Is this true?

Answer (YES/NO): NO